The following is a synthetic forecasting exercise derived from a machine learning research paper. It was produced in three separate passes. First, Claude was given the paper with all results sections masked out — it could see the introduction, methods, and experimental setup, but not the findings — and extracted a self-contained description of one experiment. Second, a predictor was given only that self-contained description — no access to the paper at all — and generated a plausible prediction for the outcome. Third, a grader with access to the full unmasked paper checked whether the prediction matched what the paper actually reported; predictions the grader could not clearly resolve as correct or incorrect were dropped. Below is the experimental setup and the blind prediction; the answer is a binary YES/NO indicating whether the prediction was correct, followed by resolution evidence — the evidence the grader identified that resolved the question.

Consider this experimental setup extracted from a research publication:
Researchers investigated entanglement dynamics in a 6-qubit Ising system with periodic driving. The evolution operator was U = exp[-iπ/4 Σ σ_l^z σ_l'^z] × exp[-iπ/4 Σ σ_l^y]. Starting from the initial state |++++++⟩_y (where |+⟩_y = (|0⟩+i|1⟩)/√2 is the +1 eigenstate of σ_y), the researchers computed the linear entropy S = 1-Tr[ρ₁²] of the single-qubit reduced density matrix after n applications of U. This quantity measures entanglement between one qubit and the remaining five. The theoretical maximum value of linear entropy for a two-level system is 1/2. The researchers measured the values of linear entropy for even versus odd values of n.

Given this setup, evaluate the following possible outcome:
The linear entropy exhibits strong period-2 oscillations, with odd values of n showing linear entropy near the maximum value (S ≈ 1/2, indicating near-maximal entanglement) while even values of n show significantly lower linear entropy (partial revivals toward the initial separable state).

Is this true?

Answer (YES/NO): YES